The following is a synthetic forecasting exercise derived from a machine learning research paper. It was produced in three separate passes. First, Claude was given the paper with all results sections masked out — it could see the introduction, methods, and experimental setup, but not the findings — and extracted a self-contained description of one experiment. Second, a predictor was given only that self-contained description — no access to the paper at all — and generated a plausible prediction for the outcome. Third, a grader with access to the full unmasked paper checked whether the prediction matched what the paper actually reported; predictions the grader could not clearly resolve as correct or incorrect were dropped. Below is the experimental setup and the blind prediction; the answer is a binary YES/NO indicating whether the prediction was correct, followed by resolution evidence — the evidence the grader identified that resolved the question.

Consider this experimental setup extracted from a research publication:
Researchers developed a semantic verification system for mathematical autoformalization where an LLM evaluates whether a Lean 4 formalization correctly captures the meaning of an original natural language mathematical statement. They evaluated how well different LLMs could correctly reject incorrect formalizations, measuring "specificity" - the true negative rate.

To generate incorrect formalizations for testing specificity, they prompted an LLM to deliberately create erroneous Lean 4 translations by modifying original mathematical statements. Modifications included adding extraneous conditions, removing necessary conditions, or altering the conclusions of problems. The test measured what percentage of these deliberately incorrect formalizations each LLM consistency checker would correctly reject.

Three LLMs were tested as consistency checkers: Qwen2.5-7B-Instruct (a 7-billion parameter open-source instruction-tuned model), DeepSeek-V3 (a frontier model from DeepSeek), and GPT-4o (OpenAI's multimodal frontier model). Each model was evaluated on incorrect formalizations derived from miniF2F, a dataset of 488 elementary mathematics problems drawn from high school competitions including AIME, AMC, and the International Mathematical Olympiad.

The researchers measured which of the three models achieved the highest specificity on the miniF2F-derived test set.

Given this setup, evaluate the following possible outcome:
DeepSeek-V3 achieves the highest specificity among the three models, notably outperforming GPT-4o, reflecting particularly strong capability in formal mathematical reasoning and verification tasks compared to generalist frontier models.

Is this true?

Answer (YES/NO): NO